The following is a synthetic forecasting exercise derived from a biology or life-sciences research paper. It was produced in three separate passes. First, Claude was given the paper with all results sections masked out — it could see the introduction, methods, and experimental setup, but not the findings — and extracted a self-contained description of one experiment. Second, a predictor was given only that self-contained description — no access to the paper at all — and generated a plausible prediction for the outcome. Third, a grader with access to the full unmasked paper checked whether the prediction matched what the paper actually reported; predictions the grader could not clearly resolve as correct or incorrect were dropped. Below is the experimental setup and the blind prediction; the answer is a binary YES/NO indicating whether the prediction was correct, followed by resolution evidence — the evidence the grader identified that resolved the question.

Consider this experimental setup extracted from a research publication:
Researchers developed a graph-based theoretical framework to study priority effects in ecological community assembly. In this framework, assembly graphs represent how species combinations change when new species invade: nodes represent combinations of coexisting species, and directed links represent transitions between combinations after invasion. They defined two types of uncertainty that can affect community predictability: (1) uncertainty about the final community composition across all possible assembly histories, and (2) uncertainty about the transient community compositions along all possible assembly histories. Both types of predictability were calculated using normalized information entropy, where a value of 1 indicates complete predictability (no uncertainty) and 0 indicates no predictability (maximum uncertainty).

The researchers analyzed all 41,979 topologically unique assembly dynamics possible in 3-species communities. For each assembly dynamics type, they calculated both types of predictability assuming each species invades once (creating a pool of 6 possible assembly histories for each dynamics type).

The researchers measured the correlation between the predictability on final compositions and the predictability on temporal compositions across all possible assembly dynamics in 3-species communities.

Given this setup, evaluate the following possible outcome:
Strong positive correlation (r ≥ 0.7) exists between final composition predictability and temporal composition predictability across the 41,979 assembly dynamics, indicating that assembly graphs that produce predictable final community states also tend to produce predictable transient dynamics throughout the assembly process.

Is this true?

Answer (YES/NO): YES